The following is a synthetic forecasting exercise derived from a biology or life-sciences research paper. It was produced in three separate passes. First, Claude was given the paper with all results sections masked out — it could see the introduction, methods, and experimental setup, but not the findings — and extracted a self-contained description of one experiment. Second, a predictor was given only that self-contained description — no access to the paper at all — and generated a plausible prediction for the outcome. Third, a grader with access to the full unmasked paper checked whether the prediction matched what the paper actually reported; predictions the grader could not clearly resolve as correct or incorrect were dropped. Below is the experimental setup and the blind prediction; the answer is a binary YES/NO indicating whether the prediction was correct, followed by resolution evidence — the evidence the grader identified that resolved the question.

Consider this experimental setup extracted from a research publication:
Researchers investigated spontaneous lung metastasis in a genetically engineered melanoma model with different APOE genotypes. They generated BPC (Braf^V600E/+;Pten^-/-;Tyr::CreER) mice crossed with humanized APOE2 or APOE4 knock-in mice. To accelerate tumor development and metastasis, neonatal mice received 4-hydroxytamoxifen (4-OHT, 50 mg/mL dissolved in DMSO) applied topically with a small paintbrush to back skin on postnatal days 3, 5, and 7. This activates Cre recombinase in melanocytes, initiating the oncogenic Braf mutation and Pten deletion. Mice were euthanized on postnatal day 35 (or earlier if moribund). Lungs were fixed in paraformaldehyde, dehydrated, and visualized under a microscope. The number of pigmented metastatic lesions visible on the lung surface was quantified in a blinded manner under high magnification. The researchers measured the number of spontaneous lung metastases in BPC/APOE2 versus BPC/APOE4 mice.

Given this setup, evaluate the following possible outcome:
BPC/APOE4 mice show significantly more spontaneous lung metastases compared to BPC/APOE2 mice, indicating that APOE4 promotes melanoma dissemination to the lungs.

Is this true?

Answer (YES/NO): NO